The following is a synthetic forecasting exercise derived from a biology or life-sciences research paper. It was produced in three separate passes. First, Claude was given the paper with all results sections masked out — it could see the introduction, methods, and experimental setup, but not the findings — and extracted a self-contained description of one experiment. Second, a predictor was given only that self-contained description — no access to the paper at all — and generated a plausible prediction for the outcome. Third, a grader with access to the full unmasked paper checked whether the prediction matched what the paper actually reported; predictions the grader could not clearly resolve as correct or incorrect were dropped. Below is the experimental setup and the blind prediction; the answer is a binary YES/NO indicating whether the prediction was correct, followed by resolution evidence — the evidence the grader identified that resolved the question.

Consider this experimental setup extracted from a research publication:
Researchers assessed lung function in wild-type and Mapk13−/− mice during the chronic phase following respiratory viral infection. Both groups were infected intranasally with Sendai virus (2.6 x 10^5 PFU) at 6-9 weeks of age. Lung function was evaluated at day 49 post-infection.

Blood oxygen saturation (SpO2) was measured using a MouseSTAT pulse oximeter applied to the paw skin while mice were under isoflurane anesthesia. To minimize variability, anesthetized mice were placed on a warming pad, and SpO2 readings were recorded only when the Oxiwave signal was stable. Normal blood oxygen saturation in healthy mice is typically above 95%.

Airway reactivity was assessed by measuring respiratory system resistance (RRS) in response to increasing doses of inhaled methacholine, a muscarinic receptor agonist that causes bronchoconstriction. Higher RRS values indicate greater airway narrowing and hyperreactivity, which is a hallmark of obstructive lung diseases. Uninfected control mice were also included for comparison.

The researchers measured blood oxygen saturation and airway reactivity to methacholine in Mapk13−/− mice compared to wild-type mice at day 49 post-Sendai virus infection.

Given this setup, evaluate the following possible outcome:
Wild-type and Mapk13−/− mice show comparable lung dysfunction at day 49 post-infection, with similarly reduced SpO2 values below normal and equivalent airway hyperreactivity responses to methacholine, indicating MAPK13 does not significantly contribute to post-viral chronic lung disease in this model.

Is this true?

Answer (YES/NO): NO